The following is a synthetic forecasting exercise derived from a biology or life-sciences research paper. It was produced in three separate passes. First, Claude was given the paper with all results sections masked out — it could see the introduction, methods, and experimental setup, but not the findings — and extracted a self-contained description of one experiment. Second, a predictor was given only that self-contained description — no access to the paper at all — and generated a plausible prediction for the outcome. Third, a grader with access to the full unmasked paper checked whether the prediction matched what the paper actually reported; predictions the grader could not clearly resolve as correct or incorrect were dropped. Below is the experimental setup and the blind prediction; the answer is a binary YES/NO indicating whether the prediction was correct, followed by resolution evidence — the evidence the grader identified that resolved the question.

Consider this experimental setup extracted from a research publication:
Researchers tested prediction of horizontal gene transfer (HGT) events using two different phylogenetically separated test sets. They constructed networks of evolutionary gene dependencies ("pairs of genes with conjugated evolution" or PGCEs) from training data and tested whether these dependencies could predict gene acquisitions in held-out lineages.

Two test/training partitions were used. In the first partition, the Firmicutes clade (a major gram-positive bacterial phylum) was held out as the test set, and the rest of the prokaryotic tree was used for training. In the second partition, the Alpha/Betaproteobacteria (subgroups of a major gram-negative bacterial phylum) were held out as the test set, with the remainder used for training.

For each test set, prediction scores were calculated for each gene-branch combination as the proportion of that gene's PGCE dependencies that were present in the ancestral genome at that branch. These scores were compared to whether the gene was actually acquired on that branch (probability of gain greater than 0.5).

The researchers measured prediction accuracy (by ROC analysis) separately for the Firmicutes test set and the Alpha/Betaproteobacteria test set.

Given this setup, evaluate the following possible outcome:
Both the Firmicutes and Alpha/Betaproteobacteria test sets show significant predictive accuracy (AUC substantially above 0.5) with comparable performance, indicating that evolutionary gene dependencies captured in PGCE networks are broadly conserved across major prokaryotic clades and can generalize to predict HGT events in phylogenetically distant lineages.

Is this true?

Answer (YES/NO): YES